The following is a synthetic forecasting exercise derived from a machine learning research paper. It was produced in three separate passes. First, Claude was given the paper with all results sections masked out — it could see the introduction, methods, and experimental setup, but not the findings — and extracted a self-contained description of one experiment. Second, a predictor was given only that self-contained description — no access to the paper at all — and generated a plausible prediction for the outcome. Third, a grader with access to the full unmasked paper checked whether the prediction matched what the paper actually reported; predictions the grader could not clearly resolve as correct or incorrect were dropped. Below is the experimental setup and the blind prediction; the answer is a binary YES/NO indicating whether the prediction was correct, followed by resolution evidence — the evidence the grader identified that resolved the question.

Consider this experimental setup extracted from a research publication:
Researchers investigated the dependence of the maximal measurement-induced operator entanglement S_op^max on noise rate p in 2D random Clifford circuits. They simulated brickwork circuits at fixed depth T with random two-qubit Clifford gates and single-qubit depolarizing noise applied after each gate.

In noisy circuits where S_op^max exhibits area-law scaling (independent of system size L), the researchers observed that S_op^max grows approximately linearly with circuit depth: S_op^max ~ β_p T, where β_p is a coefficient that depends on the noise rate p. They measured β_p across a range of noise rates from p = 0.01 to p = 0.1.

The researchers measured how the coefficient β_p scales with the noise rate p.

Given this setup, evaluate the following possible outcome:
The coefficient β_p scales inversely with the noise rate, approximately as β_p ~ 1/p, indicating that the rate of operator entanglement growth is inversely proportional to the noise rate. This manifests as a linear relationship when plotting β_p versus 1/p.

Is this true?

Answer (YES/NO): NO